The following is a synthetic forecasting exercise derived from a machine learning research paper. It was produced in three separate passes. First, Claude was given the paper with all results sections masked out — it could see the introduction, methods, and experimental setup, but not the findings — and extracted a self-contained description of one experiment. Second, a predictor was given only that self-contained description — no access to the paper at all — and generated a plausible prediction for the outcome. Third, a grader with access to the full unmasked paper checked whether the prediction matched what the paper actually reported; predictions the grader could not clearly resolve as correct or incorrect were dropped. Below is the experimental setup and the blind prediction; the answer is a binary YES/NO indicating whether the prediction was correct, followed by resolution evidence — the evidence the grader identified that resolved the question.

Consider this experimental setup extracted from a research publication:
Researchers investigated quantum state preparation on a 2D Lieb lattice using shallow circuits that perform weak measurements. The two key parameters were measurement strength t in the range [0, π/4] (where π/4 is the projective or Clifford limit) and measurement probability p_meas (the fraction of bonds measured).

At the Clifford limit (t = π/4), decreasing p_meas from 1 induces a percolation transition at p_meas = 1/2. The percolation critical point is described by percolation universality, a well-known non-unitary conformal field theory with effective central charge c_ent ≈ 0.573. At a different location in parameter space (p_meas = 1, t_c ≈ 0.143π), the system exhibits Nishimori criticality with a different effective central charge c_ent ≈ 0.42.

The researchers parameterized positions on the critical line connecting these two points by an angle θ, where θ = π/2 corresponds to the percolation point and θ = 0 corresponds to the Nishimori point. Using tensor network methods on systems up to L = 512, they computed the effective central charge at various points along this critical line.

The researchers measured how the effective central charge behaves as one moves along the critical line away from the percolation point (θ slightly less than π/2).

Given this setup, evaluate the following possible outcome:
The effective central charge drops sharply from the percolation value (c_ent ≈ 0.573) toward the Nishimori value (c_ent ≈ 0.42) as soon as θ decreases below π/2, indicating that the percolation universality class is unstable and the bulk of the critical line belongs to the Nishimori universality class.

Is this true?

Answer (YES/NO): NO